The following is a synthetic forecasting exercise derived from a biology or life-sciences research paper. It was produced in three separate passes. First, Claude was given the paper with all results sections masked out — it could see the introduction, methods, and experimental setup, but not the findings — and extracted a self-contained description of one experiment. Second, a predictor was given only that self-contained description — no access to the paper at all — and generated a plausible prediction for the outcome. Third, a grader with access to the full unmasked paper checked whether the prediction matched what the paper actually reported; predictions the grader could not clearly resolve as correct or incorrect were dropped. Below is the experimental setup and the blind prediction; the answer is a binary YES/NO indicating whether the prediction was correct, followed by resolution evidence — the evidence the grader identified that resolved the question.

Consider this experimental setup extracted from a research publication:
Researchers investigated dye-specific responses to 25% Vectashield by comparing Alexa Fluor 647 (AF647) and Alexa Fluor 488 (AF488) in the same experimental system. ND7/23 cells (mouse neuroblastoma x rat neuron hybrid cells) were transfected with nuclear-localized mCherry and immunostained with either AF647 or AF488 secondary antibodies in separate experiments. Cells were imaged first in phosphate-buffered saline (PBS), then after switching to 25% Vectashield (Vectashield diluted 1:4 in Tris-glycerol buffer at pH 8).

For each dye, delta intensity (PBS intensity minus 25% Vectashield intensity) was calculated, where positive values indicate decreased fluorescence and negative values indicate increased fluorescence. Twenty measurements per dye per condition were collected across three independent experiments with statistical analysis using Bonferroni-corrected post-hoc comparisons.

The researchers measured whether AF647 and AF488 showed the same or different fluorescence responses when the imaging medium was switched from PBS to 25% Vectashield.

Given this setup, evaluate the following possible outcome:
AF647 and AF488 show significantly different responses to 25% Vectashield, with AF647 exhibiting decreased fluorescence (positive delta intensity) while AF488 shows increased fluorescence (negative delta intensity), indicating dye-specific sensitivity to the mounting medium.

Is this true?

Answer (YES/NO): NO